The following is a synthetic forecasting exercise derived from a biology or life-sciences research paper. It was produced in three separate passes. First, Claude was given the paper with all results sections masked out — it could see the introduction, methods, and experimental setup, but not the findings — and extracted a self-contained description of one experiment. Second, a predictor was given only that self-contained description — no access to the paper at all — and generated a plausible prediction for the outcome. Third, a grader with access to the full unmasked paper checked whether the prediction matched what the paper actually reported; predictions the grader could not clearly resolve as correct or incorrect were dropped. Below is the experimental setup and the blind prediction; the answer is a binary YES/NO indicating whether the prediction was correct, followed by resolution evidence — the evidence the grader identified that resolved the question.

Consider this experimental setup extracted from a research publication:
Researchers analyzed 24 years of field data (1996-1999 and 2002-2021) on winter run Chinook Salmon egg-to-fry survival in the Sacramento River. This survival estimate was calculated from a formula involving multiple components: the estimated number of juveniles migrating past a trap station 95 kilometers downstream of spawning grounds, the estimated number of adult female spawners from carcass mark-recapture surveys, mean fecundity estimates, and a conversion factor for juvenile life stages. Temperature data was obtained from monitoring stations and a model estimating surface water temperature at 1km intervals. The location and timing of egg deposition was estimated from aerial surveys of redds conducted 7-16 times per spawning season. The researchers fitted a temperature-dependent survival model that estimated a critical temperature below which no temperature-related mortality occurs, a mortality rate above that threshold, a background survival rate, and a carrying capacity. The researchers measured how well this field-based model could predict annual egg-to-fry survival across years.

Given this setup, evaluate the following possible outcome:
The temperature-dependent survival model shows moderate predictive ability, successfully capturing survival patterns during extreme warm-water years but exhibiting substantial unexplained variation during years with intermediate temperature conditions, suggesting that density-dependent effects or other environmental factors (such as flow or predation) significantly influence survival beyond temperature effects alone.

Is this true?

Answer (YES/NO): NO